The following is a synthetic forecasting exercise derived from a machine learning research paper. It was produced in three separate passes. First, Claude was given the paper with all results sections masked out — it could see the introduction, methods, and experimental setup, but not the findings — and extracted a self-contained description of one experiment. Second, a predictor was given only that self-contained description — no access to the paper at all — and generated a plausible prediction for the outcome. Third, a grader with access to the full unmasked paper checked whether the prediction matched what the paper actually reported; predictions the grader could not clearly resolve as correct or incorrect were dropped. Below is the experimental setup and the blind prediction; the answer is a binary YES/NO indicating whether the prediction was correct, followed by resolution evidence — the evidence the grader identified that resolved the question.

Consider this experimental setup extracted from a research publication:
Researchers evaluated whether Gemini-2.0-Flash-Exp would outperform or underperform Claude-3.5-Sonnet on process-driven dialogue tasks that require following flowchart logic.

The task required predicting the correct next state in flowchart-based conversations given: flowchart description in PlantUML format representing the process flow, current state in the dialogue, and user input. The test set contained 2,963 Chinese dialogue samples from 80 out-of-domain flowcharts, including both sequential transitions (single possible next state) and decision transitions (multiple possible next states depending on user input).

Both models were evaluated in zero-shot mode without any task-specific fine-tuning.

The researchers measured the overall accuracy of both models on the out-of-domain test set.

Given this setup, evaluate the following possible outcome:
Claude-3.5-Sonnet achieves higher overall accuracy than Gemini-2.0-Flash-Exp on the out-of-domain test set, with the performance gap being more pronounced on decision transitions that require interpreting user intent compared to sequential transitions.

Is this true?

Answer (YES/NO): NO